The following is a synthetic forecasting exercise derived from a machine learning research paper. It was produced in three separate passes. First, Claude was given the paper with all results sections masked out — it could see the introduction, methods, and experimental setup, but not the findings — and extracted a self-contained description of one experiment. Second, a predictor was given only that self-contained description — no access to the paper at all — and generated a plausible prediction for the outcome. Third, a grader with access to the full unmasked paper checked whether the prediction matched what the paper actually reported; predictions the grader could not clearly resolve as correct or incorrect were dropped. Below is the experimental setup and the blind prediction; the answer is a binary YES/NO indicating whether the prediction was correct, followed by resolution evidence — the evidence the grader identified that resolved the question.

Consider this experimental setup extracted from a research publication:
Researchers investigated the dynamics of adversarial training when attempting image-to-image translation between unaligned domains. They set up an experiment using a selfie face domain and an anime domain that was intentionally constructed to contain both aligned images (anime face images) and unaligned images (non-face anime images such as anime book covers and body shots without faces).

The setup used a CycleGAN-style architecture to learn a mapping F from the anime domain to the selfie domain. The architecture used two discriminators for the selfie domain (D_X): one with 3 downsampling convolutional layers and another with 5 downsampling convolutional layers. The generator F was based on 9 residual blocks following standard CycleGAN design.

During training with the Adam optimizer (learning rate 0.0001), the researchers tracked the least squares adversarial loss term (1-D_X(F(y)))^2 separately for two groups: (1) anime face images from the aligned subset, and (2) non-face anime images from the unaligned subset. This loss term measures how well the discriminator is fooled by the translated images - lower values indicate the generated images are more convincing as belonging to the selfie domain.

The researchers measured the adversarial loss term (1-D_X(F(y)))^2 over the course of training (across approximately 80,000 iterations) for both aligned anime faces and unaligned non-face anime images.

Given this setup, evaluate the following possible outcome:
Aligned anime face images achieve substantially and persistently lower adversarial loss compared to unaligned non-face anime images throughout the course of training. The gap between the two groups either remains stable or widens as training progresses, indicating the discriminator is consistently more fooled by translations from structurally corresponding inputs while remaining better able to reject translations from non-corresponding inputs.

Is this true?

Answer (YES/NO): YES